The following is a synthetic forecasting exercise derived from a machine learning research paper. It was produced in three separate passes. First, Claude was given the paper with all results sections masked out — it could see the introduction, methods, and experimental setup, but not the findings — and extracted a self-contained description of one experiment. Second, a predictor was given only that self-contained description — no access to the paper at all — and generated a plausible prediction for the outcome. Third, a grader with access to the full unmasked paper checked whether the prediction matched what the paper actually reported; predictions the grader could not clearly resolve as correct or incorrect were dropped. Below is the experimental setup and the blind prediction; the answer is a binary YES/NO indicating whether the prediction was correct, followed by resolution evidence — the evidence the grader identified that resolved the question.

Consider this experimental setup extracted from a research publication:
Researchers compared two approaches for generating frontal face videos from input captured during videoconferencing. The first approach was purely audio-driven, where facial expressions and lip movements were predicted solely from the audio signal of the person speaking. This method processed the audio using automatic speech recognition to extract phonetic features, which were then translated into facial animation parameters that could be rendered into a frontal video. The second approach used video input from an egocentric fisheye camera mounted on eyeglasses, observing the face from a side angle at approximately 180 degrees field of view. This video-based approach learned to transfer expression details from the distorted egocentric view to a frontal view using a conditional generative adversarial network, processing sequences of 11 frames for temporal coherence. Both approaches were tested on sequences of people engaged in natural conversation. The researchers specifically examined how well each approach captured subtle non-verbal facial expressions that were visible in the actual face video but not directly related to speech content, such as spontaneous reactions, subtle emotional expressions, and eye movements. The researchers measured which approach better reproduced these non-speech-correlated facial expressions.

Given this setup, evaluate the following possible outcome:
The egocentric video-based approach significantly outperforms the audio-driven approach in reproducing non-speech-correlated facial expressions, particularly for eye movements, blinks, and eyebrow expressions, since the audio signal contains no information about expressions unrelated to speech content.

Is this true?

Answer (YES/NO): YES